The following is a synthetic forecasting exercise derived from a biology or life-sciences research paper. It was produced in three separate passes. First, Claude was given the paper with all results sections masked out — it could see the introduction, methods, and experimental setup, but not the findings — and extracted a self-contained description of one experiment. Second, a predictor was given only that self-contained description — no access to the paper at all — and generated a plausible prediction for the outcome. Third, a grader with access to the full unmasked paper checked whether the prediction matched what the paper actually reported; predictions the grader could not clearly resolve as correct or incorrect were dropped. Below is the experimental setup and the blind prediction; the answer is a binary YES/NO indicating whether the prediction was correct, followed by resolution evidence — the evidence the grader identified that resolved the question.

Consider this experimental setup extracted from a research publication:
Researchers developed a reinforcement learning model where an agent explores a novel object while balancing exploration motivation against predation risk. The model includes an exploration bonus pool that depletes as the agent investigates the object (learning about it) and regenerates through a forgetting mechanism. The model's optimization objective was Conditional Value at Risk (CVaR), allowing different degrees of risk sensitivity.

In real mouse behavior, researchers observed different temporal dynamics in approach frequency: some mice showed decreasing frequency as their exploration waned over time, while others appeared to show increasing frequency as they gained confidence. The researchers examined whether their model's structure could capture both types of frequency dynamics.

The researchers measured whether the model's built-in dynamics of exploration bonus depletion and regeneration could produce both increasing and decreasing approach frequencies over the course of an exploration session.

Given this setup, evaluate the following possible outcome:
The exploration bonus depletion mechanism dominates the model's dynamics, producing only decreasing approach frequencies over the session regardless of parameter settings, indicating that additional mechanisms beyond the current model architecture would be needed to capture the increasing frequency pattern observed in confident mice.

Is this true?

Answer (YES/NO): YES